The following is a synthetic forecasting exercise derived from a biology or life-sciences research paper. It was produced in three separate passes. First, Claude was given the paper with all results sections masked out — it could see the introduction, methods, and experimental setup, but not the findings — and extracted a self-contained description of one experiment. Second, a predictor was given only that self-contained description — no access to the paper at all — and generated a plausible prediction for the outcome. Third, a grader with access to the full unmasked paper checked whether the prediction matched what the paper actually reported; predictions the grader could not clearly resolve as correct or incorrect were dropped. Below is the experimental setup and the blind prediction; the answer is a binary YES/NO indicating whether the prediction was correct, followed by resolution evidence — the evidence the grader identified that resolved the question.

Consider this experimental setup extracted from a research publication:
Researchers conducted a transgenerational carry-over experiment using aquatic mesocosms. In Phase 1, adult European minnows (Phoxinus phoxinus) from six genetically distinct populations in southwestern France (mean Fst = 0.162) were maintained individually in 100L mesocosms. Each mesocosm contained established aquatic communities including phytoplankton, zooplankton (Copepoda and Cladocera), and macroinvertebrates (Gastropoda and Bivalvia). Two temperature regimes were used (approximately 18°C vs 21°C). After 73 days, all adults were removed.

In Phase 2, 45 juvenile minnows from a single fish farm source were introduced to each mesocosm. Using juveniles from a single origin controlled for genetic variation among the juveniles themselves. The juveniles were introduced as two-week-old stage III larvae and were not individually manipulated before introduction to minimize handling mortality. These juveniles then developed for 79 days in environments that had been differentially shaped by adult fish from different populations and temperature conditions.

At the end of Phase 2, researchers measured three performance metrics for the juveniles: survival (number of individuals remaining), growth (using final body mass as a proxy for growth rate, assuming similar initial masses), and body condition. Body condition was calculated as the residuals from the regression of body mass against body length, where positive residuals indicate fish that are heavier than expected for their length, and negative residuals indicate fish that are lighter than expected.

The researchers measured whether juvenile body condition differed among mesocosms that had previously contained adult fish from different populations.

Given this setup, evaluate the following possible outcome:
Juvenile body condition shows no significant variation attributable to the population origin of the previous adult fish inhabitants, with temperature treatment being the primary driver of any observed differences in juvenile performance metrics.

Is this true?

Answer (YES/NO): NO